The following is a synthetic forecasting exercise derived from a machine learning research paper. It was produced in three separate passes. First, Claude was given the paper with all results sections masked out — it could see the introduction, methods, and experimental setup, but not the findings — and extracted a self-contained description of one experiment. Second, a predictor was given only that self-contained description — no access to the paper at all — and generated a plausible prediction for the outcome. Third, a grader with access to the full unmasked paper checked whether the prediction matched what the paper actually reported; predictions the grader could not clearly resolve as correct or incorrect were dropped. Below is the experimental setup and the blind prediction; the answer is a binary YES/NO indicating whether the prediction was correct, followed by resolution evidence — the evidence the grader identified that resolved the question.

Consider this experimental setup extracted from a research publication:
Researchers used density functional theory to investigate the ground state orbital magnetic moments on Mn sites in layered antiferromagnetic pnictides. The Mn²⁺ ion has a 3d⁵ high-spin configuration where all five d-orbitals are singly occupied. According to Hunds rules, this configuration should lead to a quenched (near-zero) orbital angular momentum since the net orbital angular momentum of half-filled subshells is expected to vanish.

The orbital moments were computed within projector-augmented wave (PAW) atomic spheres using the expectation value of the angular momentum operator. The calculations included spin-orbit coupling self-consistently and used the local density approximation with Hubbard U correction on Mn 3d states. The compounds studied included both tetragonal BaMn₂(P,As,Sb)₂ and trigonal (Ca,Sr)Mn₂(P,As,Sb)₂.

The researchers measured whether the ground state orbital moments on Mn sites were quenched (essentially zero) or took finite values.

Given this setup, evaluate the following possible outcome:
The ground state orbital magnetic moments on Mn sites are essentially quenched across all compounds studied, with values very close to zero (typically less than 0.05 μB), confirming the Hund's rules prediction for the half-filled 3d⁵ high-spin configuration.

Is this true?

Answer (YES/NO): YES